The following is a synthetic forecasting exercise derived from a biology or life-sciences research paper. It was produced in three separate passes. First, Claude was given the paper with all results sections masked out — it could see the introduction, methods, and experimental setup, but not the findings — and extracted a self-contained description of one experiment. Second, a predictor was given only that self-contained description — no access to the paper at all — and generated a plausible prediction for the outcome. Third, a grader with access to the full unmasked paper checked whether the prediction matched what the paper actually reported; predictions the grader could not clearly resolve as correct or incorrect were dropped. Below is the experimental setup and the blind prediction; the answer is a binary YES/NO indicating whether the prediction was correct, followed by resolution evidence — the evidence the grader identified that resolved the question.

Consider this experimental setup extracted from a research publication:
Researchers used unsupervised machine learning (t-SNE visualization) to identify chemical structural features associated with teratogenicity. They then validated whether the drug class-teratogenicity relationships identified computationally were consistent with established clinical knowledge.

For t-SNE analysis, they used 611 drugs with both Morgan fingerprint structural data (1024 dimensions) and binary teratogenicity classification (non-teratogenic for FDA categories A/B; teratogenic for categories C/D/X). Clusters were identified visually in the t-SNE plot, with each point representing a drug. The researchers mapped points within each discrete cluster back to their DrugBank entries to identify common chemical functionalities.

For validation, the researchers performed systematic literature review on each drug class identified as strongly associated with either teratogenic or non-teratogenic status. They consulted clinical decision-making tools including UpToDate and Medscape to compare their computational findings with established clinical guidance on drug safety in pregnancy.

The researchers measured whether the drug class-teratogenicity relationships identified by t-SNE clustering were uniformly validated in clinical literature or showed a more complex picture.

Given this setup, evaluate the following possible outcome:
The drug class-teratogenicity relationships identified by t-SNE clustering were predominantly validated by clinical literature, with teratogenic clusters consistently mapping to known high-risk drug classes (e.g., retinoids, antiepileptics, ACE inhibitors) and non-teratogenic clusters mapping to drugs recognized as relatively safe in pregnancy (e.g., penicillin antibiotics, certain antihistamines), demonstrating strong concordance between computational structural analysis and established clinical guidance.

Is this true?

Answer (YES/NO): NO